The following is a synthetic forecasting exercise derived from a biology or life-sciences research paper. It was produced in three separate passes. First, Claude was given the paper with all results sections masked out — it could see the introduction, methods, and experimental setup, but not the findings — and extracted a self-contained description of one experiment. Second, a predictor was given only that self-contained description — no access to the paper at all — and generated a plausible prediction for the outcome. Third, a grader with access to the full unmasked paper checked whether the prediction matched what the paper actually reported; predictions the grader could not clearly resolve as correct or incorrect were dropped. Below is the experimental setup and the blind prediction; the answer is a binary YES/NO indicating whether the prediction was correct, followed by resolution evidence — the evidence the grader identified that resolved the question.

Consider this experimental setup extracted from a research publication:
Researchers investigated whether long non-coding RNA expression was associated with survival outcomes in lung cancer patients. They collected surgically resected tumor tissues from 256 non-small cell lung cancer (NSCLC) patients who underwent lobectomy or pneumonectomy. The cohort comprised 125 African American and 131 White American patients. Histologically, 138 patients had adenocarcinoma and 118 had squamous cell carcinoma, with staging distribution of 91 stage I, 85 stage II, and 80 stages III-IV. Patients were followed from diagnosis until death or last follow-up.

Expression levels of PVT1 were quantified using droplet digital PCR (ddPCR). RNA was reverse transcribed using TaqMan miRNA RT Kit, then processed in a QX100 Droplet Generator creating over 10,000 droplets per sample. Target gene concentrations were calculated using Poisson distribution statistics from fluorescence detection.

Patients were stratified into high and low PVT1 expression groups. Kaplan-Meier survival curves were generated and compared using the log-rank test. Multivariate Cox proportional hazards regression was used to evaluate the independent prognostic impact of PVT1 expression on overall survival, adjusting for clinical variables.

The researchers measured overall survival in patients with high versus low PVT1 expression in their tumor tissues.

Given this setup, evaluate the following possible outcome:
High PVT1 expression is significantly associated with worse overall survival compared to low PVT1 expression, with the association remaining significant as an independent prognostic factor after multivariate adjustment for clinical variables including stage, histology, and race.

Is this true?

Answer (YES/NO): NO